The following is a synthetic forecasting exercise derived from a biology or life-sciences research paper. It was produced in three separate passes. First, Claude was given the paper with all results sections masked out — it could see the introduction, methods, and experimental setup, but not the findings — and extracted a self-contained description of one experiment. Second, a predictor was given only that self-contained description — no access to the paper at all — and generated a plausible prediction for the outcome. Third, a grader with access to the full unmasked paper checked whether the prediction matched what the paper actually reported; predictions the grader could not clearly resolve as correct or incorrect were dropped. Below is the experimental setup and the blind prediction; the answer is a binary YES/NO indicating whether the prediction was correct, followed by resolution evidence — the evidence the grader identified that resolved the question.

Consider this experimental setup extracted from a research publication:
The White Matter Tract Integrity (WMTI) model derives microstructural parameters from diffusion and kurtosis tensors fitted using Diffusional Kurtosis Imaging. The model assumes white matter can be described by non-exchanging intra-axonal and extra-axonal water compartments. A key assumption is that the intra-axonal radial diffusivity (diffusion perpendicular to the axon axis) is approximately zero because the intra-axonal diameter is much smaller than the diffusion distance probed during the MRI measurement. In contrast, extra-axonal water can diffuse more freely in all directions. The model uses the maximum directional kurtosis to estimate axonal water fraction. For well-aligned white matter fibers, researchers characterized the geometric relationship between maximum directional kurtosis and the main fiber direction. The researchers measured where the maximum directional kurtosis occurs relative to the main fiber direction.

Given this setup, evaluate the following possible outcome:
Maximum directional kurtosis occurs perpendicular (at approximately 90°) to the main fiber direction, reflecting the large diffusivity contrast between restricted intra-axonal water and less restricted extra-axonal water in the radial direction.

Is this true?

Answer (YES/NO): YES